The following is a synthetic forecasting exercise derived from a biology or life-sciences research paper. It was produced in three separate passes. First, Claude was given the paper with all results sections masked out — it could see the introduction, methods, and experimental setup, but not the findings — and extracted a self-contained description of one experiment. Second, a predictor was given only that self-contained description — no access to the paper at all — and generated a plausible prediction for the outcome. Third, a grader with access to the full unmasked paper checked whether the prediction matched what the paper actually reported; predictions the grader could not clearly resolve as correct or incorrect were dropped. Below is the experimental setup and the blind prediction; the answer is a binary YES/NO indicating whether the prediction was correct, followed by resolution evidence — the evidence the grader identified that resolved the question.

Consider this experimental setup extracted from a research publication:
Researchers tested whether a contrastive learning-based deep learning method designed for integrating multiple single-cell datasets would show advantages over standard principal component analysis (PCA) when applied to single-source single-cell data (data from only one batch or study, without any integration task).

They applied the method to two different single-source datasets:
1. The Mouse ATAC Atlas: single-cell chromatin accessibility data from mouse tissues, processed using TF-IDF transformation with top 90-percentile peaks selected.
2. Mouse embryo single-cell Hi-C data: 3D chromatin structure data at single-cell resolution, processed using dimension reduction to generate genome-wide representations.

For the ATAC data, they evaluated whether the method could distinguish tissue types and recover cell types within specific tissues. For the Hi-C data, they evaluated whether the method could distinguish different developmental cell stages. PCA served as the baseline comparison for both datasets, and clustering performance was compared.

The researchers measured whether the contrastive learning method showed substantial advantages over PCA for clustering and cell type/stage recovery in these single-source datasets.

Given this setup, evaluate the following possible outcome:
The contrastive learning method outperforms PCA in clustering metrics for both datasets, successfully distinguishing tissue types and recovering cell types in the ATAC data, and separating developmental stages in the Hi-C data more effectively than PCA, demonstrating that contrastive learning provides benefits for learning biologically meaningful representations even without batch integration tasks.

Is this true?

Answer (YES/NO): NO